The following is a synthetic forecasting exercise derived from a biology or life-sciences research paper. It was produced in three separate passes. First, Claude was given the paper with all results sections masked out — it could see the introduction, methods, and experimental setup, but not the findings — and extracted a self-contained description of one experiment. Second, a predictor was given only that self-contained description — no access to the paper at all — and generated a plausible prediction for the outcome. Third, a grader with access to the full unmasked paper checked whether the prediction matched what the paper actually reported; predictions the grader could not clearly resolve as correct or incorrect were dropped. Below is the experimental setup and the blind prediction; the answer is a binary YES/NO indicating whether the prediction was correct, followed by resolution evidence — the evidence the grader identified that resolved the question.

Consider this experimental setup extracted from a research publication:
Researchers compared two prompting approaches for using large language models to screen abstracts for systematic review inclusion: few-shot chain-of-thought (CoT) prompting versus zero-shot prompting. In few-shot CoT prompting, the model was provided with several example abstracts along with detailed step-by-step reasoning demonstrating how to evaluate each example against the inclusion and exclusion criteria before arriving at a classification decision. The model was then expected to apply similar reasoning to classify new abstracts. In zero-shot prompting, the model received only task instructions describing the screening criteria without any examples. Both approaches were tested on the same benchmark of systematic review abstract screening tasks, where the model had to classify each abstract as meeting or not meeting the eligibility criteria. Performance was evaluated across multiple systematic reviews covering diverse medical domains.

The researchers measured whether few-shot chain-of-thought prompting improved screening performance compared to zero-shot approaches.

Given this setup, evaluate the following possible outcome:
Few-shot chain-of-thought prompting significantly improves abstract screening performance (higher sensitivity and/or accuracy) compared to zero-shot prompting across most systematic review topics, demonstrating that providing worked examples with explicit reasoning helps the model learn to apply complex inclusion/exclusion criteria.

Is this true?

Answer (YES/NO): NO